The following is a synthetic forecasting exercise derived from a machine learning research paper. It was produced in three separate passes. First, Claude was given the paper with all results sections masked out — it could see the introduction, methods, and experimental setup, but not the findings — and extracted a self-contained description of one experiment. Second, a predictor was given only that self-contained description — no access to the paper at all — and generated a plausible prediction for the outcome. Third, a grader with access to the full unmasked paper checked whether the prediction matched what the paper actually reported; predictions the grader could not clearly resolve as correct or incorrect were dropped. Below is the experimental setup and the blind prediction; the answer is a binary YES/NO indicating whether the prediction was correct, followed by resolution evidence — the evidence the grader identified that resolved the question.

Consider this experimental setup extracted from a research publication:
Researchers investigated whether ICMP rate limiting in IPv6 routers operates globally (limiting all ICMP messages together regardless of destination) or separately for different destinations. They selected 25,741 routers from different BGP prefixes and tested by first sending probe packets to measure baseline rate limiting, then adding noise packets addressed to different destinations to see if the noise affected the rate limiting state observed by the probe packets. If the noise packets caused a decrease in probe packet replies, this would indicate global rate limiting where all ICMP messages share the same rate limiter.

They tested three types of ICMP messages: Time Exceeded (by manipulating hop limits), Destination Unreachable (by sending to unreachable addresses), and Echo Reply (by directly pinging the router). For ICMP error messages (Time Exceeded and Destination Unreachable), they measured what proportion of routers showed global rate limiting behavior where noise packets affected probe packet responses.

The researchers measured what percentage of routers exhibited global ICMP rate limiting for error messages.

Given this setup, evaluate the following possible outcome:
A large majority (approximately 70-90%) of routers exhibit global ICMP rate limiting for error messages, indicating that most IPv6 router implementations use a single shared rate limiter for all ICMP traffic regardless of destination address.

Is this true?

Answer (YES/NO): NO